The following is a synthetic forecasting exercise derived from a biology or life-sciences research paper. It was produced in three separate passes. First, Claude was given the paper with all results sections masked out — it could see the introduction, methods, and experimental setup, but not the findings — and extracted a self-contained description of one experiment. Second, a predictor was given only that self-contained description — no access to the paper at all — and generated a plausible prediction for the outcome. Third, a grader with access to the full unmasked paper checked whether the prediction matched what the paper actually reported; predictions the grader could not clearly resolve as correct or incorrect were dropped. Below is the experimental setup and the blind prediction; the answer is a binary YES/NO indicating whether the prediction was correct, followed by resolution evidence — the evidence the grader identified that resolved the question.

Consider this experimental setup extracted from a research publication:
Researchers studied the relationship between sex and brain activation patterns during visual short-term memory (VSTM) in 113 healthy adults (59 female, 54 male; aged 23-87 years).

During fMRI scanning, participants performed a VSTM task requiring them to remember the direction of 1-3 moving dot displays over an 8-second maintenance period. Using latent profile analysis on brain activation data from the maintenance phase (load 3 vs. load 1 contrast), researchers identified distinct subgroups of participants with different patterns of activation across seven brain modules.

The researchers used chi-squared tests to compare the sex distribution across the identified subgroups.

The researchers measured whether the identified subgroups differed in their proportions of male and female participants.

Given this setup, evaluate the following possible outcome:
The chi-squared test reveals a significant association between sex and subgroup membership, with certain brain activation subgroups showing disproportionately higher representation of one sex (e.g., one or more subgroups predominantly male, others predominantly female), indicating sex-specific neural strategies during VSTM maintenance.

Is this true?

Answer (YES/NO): NO